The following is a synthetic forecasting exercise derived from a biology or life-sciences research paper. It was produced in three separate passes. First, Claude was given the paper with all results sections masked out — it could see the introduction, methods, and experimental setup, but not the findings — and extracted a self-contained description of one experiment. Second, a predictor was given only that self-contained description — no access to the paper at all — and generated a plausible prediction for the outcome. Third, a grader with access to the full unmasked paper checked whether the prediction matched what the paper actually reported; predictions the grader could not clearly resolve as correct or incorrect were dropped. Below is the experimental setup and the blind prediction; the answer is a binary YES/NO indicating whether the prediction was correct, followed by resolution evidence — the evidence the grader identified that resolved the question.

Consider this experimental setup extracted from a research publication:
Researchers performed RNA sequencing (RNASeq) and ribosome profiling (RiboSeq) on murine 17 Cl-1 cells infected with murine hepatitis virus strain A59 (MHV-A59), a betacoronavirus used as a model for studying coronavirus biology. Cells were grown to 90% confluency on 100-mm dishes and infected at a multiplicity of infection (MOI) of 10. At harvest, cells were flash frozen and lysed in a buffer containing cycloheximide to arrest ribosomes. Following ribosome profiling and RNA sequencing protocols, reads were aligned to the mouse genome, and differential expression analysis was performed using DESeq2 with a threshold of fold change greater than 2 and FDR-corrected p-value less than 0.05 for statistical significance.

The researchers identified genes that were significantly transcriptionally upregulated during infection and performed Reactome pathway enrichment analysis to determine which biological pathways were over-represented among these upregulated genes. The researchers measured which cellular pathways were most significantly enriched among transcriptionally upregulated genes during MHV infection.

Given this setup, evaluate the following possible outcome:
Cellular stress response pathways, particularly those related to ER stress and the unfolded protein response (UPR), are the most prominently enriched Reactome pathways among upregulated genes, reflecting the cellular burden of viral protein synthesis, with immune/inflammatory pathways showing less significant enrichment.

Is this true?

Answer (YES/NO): YES